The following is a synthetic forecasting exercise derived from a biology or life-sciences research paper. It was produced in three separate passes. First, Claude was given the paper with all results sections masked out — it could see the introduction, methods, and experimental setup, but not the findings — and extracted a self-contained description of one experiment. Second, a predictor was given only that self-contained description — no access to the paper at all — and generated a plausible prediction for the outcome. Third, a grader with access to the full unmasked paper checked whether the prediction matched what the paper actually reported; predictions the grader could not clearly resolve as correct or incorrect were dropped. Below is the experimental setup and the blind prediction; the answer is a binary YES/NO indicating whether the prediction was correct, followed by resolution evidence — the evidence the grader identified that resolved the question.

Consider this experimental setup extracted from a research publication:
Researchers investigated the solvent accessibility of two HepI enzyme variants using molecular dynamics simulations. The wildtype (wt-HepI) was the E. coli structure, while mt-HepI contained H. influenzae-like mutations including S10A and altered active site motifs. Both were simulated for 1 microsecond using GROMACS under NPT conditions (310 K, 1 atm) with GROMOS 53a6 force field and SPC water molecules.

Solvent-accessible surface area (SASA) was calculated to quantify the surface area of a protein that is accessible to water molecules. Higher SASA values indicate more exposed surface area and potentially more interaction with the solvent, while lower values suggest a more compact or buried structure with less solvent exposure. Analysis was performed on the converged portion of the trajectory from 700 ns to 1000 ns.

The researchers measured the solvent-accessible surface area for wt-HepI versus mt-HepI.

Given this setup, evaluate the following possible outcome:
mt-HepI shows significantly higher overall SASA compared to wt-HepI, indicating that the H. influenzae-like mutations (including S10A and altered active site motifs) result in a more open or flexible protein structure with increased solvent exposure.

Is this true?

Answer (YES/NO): NO